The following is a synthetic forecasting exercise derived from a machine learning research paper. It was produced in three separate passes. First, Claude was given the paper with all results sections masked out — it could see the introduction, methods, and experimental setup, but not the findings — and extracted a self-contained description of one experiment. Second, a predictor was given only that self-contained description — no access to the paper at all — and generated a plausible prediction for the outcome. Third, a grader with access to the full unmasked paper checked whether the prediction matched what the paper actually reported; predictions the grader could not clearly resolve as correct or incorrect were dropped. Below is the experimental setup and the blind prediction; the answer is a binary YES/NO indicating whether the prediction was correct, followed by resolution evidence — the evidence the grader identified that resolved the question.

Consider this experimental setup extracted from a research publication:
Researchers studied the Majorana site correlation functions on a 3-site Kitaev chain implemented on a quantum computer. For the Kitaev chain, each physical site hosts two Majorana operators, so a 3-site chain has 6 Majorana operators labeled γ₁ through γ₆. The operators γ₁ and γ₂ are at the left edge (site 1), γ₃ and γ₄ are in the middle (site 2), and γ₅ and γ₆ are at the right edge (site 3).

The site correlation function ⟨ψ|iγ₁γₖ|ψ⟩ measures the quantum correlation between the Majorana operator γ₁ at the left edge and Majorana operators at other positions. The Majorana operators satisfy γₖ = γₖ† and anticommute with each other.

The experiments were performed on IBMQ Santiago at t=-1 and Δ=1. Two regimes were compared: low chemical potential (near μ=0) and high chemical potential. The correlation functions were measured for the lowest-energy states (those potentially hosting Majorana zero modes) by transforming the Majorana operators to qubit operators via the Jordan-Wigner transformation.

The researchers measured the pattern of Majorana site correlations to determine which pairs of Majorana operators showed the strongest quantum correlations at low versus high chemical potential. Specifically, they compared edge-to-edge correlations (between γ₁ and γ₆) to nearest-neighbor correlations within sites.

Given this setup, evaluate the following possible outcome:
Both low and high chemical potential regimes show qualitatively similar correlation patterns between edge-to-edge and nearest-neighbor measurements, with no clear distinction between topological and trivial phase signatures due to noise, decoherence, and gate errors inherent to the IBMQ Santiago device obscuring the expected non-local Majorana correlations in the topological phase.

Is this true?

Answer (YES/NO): NO